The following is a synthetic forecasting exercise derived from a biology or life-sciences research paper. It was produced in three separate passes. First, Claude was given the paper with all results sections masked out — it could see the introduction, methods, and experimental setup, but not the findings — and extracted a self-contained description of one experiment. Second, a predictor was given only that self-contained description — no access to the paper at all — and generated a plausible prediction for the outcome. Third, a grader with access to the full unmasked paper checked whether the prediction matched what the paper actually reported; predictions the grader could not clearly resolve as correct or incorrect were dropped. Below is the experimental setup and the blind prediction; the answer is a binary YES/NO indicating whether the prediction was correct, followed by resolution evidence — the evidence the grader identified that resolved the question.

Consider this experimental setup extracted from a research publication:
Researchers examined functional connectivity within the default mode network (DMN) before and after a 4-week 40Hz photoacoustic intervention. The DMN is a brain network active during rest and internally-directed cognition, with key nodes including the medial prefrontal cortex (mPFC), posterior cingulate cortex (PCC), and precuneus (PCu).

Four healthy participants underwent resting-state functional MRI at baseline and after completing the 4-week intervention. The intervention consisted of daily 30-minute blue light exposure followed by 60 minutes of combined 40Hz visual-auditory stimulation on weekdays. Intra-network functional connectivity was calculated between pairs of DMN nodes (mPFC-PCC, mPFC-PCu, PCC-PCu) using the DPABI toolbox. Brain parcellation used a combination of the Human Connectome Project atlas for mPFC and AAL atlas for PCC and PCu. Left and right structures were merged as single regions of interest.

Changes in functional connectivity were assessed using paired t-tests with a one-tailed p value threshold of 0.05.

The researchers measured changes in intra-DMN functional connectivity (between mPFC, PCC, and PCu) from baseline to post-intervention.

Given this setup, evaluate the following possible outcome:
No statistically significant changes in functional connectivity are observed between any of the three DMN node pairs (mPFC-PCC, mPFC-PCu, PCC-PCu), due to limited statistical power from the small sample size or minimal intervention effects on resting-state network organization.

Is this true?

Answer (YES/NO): YES